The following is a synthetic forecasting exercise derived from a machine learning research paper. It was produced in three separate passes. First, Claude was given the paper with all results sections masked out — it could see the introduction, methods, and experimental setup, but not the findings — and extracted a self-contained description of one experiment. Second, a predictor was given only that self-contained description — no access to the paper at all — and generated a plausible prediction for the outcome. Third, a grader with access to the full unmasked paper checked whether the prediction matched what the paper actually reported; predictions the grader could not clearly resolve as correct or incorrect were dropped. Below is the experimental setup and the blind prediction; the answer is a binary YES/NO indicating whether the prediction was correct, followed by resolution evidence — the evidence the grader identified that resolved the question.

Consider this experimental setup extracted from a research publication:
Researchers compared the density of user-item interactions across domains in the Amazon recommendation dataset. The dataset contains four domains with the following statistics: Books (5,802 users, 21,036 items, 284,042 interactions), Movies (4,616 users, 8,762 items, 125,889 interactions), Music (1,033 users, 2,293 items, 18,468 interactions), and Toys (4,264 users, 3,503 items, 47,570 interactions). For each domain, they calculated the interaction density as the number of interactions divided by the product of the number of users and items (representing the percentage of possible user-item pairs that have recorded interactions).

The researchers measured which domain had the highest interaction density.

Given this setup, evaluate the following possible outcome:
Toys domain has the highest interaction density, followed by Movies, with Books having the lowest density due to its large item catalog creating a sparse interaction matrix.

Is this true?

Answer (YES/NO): NO